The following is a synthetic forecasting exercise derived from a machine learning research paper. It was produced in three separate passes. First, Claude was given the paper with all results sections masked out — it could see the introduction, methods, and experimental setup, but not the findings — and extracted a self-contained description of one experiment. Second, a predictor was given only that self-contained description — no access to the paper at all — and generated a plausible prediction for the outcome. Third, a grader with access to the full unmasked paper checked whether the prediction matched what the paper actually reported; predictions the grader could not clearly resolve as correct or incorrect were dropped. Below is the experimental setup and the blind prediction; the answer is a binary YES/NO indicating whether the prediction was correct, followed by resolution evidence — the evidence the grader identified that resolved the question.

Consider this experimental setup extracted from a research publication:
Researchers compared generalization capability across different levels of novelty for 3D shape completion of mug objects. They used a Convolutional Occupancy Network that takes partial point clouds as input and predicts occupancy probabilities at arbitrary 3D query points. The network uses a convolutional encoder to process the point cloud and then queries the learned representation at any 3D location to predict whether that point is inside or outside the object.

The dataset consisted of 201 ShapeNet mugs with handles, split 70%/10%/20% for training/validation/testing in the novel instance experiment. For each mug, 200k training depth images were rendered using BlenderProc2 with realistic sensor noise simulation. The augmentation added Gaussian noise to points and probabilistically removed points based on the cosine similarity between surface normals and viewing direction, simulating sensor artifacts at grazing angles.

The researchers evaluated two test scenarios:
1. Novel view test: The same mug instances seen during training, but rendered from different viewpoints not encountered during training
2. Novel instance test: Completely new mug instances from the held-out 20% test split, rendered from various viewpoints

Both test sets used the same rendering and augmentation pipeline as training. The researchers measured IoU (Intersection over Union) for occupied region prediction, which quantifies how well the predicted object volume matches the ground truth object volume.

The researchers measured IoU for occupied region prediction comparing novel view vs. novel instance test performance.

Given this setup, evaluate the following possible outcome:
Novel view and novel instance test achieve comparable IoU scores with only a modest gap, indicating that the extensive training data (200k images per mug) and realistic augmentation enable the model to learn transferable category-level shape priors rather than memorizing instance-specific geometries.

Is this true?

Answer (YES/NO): NO